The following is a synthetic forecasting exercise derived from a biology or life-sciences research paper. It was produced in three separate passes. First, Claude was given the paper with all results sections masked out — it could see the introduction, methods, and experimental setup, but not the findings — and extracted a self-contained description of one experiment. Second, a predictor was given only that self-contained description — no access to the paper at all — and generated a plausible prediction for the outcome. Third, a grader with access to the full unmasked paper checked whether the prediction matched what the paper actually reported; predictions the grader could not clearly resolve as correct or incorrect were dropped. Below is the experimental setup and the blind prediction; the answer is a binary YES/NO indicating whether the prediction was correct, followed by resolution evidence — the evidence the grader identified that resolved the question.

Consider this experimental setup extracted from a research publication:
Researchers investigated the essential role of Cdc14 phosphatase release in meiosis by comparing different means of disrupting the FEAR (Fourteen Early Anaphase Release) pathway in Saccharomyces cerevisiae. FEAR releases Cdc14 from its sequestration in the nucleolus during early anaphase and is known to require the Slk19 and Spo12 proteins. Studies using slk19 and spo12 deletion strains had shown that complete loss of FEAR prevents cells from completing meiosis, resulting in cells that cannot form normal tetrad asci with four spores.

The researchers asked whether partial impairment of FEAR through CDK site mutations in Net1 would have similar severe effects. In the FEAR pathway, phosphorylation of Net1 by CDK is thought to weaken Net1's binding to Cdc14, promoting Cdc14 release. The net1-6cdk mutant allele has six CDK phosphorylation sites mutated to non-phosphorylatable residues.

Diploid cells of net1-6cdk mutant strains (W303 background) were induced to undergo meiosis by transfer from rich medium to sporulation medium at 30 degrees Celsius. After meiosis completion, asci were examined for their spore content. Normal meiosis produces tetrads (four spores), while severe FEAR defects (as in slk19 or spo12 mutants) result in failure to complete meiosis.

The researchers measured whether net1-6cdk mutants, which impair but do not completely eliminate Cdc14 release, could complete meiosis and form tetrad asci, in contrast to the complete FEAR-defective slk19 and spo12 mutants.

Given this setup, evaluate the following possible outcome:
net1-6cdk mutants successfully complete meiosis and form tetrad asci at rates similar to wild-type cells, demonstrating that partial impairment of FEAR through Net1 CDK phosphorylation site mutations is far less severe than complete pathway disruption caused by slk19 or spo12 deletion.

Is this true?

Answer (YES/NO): YES